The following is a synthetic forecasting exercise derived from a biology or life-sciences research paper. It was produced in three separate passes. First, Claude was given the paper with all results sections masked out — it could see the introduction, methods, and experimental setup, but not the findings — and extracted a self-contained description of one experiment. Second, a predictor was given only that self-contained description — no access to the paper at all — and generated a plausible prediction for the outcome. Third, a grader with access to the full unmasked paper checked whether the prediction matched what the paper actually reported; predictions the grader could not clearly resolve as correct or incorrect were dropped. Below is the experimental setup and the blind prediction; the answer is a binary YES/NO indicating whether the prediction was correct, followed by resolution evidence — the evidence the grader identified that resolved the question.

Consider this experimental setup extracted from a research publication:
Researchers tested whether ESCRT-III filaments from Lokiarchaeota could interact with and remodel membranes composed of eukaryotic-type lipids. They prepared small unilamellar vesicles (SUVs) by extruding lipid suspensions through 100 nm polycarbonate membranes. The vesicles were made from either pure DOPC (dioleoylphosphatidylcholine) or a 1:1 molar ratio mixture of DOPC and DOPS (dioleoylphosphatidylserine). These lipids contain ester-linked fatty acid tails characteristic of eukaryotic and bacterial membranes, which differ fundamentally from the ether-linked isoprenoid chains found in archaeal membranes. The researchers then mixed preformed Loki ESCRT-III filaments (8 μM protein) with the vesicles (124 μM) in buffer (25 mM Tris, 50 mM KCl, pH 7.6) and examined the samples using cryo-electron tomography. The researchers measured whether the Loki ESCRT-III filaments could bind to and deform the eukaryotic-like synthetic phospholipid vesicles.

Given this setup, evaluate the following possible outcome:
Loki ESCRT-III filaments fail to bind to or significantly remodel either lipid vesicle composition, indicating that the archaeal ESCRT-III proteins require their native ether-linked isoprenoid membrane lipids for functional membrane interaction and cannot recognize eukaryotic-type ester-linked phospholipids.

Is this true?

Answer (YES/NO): NO